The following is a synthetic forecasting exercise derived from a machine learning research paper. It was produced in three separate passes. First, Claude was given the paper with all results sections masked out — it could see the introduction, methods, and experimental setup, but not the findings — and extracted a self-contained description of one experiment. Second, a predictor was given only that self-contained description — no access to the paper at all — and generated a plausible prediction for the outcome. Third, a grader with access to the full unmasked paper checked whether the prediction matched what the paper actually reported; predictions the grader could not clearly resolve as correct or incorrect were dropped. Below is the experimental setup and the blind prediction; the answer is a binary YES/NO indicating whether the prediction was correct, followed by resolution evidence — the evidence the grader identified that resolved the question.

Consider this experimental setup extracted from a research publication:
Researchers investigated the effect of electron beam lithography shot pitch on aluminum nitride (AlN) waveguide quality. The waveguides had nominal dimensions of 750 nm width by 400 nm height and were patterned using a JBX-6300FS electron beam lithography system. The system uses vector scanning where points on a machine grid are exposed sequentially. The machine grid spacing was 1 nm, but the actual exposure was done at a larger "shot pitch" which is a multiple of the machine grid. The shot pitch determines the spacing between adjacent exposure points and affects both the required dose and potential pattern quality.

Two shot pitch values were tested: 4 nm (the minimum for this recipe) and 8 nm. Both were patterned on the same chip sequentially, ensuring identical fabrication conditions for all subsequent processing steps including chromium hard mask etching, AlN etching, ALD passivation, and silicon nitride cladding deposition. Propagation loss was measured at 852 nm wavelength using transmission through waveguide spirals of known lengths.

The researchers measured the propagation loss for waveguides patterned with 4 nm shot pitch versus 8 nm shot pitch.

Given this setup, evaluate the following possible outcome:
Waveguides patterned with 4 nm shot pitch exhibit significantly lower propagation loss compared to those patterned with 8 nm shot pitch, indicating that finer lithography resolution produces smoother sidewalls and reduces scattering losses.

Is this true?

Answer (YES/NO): YES